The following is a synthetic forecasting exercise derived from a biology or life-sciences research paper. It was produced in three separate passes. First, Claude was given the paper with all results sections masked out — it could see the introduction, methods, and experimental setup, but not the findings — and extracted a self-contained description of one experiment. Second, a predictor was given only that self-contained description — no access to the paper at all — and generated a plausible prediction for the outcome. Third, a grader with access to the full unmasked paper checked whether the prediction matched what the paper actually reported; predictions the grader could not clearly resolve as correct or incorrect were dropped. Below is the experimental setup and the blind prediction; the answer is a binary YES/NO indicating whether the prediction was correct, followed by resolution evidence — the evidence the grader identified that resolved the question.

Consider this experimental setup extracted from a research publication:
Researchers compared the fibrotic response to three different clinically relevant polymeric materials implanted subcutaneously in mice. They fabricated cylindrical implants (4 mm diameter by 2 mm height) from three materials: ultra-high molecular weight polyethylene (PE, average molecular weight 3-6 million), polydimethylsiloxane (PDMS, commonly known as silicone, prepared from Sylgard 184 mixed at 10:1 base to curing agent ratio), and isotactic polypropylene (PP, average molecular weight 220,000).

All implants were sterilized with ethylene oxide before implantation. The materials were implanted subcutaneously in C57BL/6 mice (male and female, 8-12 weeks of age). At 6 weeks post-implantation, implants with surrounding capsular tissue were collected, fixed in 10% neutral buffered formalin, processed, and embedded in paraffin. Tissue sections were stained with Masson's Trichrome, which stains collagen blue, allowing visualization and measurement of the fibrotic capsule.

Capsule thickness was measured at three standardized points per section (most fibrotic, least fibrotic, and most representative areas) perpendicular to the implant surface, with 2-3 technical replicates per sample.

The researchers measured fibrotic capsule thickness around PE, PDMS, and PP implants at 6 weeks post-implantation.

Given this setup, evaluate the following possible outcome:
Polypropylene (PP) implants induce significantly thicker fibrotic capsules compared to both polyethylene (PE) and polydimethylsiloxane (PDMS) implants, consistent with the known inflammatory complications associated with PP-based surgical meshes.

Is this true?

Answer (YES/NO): NO